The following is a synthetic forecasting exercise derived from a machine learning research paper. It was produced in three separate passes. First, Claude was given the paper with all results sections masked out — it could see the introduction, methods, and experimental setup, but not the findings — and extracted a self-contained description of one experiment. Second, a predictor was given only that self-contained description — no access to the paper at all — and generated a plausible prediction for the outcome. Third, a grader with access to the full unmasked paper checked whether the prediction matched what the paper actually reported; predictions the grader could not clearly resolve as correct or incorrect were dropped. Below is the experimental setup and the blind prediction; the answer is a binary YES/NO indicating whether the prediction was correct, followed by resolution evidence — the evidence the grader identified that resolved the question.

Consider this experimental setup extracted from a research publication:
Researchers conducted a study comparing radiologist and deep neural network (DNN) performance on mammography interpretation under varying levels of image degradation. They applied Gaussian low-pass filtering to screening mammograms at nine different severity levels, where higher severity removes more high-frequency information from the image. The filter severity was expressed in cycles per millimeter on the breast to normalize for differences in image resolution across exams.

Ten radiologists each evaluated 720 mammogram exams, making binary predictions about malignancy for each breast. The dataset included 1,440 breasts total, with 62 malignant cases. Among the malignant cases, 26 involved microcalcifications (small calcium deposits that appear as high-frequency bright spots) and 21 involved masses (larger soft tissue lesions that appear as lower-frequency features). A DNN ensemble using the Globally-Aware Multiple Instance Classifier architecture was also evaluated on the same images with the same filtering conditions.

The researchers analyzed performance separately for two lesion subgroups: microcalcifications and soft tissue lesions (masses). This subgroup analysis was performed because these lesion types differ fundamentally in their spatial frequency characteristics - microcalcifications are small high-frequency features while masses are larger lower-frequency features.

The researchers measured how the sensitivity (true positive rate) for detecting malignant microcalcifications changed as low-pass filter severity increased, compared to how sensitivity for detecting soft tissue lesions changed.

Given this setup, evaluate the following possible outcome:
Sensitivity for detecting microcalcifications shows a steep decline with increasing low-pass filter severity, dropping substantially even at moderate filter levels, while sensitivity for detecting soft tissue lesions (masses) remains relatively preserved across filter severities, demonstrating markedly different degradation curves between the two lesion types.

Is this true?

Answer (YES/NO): NO